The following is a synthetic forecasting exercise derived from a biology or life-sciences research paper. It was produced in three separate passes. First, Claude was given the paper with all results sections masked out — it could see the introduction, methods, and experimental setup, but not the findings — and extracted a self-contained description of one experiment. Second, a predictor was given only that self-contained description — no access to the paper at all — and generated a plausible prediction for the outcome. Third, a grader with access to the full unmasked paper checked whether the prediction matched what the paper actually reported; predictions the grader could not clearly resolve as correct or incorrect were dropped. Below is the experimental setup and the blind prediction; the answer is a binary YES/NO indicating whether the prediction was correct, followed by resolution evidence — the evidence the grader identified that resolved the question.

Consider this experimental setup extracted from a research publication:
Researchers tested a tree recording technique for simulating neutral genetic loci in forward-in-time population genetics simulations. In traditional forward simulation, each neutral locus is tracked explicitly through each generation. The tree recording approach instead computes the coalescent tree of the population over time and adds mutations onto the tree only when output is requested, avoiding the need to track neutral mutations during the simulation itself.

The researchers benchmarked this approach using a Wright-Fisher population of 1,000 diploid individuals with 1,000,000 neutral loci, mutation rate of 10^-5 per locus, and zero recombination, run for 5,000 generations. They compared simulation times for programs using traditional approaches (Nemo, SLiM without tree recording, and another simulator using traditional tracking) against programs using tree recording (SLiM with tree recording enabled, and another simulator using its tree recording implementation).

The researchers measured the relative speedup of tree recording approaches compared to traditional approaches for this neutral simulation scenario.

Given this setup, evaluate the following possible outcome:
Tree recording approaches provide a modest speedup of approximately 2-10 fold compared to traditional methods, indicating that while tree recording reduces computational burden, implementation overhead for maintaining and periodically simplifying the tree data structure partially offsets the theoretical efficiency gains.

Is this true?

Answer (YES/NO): NO